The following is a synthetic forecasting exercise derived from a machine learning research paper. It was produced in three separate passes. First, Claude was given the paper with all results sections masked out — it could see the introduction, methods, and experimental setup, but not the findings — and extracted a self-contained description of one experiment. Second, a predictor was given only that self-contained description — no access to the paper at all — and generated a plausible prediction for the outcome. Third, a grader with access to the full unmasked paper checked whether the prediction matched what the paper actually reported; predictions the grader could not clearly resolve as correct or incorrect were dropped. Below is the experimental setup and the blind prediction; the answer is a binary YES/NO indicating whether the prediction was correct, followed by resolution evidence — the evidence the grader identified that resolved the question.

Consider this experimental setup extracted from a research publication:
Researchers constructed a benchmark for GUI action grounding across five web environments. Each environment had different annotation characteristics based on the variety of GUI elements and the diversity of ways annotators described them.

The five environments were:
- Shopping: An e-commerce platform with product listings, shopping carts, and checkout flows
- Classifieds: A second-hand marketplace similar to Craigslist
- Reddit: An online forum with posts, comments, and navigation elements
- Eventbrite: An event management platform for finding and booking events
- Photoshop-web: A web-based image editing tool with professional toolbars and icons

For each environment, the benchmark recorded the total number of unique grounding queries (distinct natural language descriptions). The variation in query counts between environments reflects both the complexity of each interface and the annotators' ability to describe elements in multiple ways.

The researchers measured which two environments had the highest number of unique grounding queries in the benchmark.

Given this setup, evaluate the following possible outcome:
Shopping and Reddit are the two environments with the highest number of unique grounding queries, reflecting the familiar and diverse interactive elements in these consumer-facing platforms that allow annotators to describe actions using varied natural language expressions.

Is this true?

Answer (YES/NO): NO